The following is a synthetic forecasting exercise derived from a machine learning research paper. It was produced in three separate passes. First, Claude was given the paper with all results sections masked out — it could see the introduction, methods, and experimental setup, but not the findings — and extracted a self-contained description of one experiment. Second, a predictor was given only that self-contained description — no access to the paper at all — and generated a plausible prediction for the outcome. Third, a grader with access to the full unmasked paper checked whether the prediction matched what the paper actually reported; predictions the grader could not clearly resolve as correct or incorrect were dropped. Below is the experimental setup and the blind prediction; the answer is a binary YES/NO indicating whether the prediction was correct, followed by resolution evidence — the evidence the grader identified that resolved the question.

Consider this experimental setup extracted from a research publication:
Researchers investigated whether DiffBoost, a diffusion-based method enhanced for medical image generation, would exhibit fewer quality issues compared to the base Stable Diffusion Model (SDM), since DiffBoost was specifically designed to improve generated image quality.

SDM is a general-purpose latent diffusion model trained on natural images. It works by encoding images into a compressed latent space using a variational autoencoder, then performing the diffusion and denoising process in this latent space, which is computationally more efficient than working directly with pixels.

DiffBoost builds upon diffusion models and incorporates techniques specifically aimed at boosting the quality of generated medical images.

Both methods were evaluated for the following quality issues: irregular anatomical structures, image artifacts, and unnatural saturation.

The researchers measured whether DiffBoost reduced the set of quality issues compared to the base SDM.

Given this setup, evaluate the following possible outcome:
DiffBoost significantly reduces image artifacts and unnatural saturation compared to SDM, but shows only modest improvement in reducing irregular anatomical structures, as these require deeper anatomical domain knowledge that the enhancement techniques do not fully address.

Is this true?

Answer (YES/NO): NO